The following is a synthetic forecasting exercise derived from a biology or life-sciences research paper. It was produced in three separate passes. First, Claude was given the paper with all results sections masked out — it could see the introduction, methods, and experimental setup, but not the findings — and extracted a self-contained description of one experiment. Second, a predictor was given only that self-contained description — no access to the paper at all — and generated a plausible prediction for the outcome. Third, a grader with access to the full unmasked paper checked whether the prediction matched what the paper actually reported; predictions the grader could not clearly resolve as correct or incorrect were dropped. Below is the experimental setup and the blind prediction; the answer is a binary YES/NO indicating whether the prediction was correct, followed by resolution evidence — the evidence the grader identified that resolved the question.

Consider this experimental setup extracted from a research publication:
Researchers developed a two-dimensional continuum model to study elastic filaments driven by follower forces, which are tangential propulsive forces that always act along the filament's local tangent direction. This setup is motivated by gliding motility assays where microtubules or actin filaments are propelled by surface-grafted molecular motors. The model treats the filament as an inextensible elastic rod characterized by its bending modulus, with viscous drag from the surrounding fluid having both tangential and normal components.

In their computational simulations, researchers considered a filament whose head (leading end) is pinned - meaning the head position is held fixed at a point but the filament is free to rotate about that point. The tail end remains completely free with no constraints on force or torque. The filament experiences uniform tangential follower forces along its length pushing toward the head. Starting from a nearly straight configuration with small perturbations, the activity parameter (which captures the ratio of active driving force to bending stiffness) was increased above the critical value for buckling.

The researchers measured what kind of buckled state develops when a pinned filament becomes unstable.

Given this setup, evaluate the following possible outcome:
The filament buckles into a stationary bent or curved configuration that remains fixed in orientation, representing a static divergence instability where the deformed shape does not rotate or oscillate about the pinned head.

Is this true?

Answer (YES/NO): NO